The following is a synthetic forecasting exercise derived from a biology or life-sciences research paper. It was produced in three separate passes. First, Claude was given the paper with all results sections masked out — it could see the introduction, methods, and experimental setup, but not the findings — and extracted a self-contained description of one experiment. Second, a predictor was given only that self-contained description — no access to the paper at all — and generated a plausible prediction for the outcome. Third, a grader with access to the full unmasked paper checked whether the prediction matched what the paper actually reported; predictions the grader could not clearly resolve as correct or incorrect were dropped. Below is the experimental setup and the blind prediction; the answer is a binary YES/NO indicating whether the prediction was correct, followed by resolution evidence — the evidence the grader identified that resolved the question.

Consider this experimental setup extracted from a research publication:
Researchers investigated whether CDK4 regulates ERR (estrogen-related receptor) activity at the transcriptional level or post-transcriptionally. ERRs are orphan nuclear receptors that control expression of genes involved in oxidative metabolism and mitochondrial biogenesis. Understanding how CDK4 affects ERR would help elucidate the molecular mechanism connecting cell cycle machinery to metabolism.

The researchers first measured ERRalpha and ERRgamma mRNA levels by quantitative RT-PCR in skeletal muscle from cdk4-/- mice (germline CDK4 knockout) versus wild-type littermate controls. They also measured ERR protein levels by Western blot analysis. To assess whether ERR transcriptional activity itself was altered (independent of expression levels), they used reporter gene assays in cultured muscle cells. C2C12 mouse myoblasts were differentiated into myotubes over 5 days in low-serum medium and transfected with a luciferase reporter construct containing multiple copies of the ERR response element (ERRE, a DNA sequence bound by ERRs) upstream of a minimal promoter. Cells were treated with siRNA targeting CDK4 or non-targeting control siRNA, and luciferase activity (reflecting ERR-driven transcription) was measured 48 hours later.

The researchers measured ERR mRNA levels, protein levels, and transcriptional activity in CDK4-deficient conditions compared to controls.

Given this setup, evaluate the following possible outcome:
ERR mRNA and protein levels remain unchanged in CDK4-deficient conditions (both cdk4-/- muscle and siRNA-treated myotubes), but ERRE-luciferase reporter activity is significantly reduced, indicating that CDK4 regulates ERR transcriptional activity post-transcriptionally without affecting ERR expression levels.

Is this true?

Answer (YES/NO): NO